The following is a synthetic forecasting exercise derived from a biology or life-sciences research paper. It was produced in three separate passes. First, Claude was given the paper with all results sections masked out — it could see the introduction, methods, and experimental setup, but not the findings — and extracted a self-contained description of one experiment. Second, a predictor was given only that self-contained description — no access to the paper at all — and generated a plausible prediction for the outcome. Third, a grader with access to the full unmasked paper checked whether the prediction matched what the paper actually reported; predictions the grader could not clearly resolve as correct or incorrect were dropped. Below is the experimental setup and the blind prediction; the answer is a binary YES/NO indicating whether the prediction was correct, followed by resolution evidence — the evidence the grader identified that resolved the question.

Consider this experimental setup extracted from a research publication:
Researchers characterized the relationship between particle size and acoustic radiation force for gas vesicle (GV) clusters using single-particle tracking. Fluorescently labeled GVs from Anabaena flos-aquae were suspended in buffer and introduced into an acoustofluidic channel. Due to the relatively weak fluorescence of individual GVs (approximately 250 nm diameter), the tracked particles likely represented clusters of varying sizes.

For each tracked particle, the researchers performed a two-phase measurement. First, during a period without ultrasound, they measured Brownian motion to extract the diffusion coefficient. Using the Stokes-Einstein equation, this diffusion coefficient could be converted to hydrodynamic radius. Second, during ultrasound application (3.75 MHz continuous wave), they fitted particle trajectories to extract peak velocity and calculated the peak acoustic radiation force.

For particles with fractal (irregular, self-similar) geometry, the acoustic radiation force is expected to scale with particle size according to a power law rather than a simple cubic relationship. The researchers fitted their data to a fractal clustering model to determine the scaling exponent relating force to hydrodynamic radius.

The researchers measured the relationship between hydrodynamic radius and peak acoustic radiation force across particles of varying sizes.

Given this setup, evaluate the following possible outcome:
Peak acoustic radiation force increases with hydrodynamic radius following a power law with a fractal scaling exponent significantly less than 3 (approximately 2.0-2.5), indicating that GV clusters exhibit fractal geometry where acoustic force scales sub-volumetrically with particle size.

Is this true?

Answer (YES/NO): NO